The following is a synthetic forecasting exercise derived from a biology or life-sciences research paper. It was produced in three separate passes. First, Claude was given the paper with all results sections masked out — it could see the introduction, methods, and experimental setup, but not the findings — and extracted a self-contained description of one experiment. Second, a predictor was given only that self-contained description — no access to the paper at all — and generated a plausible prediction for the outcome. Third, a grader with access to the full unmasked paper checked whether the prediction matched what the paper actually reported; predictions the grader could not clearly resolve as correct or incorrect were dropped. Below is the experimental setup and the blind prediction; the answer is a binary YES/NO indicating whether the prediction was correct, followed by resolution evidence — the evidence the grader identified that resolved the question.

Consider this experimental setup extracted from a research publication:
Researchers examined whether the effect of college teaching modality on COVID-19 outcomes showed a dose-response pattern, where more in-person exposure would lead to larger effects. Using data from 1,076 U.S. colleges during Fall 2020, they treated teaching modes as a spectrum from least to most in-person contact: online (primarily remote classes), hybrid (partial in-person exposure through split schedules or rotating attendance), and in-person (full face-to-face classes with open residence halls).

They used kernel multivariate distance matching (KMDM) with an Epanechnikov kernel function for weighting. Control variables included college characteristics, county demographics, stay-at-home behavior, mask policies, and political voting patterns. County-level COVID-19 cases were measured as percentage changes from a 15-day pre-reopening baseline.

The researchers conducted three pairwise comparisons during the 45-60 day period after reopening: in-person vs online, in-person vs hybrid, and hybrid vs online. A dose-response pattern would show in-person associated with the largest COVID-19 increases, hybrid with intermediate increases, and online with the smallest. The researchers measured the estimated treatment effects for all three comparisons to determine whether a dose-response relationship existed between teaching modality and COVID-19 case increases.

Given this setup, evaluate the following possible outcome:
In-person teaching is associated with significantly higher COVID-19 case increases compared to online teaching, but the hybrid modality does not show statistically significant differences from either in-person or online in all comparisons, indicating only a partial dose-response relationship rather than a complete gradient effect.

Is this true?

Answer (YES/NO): YES